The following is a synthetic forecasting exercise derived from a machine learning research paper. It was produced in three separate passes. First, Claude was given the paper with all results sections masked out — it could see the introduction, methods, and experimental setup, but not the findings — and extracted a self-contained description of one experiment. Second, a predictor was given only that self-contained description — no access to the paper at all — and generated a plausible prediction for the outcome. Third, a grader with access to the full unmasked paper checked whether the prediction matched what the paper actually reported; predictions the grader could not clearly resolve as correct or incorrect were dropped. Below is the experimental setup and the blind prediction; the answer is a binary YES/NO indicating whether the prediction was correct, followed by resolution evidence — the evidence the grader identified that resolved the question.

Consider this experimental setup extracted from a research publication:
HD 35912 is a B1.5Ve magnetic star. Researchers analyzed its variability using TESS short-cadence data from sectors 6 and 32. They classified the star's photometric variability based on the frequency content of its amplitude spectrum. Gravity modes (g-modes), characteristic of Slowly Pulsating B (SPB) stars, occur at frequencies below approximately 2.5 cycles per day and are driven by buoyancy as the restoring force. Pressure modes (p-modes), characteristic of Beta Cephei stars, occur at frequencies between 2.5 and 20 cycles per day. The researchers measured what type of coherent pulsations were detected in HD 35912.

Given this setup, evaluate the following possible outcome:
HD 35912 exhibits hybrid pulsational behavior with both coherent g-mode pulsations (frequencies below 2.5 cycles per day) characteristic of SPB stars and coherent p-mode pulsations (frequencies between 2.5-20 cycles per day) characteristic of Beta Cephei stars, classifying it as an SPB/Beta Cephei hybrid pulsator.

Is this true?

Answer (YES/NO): NO